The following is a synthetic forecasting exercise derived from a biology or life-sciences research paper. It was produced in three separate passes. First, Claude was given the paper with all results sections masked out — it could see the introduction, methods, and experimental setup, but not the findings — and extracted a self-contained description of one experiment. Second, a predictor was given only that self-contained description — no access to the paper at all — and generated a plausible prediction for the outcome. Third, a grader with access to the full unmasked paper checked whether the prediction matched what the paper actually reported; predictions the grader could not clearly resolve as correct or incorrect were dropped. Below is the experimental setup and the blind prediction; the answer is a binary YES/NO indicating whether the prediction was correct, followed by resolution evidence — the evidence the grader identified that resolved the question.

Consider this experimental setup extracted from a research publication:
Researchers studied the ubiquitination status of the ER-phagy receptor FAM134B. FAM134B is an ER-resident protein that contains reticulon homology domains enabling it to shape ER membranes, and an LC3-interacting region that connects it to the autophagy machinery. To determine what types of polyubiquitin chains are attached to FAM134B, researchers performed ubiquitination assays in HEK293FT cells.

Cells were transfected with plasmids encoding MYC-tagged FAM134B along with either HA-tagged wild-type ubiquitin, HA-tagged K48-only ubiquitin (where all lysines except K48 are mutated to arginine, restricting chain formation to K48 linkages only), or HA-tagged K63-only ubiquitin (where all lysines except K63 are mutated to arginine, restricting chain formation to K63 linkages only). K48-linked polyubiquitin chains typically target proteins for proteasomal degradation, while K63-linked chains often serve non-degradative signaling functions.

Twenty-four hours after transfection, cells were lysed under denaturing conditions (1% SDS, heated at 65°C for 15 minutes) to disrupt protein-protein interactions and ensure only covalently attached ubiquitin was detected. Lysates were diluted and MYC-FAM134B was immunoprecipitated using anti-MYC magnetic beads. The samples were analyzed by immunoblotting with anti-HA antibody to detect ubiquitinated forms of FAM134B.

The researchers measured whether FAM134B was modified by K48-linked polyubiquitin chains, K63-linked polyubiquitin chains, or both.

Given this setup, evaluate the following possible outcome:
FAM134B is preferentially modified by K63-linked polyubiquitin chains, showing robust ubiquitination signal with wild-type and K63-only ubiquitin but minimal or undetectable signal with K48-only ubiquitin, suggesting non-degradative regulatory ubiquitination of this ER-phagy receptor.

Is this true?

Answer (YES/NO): NO